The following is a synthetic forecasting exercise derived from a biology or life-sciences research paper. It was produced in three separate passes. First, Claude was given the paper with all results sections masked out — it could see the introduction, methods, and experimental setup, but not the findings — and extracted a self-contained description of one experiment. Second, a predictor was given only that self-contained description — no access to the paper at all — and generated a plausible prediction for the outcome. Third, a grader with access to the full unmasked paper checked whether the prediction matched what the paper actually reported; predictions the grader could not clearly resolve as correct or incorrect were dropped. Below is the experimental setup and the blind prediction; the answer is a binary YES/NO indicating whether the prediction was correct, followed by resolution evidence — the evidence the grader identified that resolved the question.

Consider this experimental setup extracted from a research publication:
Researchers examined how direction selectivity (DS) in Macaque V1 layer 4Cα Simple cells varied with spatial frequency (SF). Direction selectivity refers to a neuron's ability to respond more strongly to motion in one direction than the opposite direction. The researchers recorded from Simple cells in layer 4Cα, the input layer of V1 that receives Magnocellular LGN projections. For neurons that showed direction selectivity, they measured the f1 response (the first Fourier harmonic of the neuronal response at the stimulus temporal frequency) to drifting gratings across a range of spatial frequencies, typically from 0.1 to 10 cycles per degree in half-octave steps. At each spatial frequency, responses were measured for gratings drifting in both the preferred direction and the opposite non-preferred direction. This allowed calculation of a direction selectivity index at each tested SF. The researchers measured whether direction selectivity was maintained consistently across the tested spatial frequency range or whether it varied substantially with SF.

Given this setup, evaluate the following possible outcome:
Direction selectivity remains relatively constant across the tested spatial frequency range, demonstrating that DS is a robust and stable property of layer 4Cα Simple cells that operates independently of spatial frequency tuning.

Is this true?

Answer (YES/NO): YES